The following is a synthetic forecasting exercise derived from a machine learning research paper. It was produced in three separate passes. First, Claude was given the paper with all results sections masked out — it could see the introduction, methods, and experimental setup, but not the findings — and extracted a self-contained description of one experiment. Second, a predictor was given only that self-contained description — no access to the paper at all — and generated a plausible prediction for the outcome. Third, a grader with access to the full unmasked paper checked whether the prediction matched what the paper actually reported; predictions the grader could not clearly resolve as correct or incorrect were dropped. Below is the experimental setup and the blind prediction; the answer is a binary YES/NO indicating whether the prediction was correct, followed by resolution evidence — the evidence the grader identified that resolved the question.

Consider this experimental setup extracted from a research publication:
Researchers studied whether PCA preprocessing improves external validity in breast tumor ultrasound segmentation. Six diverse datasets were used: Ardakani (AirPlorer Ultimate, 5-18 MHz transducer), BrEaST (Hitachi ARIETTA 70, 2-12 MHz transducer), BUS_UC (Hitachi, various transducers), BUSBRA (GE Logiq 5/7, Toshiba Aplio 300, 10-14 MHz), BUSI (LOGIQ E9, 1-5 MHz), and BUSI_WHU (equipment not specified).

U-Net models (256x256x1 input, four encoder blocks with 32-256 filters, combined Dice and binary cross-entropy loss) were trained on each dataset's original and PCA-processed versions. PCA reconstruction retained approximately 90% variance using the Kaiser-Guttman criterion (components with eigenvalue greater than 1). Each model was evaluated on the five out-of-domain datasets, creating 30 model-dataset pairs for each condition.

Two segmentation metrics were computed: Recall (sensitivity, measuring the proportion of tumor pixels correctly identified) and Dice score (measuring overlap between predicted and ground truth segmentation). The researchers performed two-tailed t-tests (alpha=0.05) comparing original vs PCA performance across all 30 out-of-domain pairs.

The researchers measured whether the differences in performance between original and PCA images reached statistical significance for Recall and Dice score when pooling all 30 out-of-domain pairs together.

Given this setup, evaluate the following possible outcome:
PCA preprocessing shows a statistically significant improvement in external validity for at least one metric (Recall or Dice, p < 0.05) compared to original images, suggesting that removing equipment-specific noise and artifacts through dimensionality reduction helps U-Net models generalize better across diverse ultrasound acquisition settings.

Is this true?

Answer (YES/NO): NO